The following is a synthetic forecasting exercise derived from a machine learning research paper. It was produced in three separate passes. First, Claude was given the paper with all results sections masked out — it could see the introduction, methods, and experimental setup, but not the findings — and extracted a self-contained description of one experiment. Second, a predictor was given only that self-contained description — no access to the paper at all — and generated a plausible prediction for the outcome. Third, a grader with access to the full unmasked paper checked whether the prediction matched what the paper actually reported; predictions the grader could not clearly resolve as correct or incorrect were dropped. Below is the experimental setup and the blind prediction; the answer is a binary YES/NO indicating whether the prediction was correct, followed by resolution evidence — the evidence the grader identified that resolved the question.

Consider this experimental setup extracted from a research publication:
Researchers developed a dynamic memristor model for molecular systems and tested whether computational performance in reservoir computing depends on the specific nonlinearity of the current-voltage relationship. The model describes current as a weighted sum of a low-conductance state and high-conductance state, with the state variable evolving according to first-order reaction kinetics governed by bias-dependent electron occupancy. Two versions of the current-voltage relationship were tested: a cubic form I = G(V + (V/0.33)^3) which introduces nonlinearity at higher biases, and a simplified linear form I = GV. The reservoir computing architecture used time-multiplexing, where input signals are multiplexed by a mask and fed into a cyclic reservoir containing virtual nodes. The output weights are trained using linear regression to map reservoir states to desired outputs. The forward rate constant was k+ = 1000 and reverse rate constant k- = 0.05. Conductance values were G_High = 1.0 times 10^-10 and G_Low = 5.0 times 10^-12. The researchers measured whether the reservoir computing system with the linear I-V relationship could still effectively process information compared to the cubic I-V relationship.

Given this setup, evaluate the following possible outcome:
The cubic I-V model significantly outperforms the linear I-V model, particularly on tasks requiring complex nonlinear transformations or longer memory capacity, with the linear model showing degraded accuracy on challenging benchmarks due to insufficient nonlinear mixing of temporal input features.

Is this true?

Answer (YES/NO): NO